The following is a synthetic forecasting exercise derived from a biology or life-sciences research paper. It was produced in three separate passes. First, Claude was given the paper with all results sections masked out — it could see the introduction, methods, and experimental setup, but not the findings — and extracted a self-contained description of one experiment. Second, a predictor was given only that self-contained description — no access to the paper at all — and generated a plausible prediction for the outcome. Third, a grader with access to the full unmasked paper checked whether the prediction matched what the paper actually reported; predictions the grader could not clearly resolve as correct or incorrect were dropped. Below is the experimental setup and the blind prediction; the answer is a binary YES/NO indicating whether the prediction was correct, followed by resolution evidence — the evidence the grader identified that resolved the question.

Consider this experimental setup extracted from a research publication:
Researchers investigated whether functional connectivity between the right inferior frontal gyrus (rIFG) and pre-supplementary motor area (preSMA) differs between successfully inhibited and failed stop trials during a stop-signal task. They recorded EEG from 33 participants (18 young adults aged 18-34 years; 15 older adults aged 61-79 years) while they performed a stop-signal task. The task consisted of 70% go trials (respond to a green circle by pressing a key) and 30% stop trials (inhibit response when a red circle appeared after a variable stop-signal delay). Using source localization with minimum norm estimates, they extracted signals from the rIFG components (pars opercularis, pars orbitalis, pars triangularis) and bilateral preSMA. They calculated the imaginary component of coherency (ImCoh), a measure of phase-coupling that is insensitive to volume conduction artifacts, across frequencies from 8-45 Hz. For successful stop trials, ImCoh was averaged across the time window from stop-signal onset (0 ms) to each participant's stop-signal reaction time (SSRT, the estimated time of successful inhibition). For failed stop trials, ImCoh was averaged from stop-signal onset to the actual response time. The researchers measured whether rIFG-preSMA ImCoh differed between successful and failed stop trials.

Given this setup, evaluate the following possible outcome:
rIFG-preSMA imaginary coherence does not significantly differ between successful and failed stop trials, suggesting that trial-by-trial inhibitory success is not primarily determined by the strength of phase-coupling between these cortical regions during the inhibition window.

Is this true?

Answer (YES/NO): YES